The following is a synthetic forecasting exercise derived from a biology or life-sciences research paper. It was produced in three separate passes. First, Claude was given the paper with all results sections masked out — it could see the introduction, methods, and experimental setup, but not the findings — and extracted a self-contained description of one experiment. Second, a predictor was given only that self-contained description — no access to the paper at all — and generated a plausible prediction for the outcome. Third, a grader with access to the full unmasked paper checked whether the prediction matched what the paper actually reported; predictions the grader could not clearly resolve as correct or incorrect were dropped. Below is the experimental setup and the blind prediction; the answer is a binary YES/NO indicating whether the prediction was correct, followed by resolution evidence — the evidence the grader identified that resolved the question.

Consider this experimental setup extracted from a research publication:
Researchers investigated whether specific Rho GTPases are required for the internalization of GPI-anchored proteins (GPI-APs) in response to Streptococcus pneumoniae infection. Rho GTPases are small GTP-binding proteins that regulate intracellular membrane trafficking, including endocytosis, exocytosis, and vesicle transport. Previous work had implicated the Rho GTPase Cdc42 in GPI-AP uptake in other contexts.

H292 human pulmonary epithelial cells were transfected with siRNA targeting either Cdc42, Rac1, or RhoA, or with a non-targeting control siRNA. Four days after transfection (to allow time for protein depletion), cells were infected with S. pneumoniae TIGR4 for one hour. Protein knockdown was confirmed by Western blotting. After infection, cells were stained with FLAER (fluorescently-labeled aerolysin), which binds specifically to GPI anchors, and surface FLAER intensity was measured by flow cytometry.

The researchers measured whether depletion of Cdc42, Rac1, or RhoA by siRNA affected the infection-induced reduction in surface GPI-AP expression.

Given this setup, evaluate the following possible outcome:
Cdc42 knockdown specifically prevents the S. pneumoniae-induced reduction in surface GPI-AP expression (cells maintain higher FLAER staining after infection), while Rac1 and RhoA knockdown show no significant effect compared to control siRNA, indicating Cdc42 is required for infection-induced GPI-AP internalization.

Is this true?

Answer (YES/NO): NO